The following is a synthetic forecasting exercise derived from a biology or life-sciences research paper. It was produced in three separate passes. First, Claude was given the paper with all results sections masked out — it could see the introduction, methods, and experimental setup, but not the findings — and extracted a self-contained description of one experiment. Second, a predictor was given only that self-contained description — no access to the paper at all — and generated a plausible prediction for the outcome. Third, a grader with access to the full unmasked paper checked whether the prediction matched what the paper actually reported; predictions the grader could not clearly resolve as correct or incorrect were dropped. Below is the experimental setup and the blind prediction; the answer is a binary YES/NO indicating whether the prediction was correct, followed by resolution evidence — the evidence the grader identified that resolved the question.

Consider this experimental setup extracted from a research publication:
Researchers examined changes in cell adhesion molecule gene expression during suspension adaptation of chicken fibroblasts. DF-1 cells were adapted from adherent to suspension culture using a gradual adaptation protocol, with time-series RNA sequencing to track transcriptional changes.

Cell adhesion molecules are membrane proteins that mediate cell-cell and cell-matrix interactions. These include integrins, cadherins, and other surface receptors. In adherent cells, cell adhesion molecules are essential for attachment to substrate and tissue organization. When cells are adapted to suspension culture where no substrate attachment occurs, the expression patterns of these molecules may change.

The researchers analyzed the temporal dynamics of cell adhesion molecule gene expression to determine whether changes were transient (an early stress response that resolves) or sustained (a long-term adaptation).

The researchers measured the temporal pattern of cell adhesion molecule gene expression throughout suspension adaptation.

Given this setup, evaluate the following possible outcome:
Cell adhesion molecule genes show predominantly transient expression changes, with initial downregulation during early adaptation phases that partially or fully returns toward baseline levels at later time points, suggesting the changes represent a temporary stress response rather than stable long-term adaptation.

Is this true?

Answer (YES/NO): NO